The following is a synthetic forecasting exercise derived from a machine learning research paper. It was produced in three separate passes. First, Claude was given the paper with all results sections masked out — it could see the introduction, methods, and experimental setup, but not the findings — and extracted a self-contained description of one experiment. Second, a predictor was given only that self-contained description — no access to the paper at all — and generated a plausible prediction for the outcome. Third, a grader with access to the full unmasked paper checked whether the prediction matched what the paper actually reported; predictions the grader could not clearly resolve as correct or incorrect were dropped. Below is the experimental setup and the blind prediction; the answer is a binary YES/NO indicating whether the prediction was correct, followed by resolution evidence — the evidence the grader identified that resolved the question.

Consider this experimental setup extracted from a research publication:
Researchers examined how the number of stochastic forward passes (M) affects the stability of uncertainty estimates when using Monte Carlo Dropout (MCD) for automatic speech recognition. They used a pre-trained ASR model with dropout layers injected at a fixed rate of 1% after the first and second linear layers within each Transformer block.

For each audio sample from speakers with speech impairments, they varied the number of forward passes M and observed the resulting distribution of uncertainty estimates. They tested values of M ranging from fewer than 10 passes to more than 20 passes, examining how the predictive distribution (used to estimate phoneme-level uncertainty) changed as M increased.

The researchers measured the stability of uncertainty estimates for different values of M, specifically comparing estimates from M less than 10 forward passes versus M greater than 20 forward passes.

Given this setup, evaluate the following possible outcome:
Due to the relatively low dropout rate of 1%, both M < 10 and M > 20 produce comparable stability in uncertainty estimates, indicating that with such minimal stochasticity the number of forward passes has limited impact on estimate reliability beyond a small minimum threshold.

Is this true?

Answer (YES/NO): NO